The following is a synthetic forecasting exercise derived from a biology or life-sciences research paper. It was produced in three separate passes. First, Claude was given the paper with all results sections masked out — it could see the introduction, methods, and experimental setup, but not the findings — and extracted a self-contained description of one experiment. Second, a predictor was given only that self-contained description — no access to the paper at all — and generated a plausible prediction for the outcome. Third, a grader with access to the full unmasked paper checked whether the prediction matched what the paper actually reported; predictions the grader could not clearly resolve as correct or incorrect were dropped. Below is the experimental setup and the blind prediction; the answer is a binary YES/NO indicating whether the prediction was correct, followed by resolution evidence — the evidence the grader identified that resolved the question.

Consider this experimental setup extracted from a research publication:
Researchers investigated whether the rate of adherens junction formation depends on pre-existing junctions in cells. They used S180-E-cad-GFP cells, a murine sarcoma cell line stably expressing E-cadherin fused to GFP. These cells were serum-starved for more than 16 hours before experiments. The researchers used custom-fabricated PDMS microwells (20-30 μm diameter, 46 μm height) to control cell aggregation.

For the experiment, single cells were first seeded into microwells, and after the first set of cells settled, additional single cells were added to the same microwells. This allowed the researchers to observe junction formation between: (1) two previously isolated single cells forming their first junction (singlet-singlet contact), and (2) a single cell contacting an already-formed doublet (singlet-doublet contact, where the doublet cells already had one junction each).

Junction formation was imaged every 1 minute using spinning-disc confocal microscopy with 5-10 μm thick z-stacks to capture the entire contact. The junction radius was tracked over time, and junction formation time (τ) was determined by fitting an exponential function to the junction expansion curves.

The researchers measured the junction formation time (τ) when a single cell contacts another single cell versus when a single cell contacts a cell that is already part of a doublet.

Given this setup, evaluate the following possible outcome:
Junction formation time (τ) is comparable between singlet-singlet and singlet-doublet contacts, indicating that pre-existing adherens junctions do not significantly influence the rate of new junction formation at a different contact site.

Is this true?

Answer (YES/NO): NO